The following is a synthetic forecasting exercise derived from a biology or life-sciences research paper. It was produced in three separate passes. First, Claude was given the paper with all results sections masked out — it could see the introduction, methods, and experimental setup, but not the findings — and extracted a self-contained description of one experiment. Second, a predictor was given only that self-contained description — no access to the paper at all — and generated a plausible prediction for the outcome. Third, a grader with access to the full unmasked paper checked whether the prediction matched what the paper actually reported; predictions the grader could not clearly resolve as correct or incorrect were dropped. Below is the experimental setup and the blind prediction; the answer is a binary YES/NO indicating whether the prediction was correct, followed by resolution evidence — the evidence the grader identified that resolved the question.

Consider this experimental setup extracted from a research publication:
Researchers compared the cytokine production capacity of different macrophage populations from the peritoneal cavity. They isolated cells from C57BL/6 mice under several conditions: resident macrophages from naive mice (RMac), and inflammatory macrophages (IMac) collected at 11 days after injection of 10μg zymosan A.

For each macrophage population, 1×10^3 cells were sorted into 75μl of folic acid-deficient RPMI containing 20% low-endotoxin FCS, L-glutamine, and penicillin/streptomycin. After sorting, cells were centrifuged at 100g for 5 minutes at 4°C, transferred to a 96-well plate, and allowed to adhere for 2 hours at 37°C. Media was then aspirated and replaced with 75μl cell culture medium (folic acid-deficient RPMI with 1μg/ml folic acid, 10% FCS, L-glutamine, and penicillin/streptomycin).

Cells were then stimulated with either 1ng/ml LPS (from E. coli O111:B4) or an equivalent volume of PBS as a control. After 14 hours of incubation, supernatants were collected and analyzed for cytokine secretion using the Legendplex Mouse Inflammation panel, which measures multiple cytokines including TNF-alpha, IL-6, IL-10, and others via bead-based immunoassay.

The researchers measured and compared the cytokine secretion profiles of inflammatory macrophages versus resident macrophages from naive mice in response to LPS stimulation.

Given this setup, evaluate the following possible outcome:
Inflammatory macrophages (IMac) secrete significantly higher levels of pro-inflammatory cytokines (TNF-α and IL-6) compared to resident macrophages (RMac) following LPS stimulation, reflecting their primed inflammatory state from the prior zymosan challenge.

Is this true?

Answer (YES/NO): NO